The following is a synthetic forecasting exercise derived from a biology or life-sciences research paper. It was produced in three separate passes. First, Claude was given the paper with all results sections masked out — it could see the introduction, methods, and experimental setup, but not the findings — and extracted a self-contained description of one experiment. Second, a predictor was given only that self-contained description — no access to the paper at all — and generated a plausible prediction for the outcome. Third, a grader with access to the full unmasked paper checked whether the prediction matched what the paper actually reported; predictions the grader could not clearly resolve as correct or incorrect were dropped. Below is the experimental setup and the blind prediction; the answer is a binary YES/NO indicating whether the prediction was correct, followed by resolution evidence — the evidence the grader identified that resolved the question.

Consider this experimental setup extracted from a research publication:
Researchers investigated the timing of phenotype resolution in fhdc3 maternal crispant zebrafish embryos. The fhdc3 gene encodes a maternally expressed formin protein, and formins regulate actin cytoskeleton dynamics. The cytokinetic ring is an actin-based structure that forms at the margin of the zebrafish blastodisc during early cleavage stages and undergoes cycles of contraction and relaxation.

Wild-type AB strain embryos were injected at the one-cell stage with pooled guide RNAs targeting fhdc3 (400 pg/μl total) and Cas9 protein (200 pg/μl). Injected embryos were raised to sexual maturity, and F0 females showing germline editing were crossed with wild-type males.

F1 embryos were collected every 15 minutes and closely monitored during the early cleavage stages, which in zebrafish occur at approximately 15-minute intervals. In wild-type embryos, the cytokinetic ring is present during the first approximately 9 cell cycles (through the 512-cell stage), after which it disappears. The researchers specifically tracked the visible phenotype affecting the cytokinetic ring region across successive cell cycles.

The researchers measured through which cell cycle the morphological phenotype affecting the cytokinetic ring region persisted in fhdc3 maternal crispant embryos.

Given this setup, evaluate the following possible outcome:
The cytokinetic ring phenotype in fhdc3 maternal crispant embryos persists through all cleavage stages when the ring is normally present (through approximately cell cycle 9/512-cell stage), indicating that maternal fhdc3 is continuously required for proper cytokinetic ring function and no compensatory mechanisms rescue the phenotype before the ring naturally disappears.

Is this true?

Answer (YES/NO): NO